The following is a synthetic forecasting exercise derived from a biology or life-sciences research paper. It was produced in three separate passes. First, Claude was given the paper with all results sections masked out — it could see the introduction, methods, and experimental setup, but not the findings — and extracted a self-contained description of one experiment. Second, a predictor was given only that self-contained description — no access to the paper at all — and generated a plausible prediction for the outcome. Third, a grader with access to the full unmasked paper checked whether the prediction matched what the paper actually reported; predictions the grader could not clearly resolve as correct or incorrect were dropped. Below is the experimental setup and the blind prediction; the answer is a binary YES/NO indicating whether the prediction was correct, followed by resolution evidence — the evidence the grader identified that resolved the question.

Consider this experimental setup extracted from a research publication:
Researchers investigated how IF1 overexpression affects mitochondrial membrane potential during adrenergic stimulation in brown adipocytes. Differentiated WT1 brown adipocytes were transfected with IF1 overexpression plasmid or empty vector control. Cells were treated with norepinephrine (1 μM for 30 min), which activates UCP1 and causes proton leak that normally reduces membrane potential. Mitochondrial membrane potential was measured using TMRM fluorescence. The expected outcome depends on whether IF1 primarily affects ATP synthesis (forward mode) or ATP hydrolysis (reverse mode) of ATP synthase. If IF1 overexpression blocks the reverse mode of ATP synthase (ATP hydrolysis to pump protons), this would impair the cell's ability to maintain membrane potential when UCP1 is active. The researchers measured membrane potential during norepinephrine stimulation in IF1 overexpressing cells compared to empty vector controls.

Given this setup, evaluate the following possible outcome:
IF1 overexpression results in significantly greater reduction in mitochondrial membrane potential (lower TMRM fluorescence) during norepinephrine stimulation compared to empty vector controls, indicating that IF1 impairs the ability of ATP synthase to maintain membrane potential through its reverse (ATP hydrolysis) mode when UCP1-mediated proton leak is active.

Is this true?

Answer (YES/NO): YES